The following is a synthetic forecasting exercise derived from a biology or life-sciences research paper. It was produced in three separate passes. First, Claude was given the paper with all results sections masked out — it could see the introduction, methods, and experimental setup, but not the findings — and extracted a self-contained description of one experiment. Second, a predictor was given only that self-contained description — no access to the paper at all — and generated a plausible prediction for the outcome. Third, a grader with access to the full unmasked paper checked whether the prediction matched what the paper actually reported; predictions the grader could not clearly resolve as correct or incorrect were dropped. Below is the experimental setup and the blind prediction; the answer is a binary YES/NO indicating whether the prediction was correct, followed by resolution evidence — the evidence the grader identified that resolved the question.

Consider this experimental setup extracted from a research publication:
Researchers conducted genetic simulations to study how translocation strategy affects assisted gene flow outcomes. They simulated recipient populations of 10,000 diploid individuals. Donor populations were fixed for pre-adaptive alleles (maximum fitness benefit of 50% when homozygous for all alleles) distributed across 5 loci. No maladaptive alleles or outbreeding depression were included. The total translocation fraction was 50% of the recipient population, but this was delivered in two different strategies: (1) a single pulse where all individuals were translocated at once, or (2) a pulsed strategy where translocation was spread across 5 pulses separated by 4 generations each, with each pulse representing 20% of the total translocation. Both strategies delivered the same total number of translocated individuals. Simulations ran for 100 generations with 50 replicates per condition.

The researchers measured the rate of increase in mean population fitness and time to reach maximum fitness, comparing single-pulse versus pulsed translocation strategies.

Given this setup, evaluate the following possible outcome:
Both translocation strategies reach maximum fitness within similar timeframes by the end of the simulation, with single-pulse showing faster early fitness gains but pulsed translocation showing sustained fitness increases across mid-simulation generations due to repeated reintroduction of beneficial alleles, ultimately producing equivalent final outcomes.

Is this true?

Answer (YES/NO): NO